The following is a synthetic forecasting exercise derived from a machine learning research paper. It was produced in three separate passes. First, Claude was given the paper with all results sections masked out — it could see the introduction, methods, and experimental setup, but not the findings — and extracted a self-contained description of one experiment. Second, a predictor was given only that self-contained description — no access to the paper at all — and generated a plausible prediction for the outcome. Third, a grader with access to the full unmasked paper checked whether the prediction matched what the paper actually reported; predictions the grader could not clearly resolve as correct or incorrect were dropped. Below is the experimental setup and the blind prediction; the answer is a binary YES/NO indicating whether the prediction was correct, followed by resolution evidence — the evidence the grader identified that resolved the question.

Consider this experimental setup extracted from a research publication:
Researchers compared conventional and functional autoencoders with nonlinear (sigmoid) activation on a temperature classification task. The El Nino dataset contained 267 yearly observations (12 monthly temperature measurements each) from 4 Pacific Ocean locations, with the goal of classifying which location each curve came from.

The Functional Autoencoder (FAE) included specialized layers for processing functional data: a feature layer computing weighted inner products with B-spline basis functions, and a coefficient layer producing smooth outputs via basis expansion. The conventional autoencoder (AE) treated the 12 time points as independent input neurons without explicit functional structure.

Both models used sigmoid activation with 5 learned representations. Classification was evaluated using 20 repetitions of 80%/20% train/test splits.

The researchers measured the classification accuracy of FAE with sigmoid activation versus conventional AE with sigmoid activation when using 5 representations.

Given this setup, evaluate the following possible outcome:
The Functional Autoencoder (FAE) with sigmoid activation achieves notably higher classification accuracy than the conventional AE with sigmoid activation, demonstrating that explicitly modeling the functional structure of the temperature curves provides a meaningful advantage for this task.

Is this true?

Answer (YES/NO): NO